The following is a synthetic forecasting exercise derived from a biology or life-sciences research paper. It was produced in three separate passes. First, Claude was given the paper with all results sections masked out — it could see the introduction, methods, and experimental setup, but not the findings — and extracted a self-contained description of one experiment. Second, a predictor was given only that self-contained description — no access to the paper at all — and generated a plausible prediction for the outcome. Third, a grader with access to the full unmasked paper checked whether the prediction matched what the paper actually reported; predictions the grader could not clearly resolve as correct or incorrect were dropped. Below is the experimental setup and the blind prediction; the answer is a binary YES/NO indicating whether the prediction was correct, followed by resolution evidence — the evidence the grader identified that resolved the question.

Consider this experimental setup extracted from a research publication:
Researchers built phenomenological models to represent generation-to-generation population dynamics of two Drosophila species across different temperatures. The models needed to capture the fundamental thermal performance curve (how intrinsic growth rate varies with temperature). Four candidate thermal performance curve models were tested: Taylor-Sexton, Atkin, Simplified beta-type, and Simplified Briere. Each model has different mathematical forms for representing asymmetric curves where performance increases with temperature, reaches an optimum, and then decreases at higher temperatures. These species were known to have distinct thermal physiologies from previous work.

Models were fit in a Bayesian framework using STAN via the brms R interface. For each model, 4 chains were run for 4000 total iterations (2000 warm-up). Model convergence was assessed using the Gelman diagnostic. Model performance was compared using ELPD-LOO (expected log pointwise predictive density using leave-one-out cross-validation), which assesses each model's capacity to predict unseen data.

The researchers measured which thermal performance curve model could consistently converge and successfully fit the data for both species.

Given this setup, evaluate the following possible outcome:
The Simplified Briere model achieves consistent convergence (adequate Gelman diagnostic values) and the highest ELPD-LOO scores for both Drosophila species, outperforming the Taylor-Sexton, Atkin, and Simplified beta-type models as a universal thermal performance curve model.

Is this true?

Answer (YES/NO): NO